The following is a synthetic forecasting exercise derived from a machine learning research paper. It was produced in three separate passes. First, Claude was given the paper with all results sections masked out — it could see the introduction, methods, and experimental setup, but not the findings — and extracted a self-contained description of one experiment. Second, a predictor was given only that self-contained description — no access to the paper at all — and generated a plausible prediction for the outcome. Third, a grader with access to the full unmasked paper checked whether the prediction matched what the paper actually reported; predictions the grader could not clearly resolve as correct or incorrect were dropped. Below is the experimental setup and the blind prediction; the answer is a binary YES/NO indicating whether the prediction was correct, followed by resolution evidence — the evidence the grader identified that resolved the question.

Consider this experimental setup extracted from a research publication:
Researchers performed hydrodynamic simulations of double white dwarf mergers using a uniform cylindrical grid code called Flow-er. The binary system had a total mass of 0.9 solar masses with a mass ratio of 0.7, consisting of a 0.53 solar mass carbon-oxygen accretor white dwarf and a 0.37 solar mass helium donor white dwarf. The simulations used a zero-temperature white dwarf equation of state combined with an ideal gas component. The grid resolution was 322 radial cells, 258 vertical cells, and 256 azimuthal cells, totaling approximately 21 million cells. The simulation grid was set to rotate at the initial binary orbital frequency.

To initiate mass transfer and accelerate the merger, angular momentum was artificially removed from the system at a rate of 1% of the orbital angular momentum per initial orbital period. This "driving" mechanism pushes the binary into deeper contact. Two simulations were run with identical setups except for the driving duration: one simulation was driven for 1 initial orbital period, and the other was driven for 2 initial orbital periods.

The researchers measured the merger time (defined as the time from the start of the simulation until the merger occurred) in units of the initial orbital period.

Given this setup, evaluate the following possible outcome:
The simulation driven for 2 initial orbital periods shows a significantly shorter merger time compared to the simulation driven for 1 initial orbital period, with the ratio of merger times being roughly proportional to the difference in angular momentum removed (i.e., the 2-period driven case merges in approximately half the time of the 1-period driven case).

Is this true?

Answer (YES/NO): YES